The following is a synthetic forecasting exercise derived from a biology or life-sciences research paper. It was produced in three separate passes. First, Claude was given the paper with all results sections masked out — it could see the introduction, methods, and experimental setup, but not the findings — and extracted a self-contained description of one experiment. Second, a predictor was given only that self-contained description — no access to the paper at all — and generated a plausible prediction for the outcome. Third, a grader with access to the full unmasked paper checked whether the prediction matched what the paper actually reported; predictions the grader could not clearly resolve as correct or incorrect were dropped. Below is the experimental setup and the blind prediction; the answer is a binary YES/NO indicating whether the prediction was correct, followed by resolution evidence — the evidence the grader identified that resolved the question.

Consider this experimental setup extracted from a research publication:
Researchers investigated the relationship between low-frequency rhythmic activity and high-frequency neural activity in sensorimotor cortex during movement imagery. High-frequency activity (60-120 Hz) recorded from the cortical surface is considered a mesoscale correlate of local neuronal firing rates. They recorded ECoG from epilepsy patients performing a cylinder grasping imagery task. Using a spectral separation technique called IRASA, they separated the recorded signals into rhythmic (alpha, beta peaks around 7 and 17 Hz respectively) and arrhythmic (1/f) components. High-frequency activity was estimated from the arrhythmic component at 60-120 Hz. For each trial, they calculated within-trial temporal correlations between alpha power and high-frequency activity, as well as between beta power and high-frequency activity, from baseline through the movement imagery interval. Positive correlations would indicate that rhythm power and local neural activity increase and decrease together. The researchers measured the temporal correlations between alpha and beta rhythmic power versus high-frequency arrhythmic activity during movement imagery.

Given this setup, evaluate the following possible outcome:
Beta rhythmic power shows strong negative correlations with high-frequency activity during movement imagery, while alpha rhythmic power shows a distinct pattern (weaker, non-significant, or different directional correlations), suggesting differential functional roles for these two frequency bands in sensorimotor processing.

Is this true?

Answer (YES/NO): NO